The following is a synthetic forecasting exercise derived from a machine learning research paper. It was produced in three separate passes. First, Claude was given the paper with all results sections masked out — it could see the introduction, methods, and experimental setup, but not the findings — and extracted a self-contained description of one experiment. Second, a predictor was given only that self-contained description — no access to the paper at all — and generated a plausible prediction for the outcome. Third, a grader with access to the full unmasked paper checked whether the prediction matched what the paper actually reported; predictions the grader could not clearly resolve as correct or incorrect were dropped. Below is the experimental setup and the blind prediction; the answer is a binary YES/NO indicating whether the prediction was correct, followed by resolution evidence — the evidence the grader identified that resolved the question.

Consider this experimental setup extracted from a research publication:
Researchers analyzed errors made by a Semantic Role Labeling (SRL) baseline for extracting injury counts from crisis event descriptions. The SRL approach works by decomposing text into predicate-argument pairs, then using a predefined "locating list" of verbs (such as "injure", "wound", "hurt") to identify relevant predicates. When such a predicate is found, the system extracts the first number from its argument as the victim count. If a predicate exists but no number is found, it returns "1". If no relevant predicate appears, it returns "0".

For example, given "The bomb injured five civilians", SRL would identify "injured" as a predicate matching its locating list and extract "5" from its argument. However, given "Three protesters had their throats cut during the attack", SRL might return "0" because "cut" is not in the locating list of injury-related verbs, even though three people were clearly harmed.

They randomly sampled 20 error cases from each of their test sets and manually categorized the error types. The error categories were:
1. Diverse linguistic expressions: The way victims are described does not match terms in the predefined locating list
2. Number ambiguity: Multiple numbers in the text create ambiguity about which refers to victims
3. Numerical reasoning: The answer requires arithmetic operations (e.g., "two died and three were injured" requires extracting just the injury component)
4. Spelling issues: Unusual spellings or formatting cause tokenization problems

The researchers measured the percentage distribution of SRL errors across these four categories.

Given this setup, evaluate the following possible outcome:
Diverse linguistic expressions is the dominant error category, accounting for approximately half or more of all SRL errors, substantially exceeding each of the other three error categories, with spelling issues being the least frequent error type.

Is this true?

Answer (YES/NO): NO